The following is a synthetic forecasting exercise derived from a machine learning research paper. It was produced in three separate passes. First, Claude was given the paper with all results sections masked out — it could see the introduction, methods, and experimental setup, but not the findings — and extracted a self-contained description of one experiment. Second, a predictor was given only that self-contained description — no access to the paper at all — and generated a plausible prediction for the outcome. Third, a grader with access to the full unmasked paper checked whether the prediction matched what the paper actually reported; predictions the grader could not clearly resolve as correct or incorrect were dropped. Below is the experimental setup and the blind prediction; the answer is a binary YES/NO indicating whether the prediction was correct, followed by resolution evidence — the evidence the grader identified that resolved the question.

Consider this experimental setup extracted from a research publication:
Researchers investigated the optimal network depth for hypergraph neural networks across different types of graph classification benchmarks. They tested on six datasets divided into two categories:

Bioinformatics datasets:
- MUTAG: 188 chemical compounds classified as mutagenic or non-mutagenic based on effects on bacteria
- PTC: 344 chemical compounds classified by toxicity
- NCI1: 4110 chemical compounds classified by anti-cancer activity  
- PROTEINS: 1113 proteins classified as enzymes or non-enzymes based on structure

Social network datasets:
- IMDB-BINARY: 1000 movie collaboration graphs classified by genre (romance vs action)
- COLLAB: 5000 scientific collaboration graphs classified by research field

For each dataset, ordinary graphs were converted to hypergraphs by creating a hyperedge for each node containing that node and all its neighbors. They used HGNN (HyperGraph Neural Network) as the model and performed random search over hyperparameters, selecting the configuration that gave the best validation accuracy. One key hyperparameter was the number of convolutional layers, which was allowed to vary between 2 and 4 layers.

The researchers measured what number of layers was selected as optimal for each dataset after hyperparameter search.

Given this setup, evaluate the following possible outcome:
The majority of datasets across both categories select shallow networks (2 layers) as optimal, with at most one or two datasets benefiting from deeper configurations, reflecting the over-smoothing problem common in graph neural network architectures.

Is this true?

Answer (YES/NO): NO